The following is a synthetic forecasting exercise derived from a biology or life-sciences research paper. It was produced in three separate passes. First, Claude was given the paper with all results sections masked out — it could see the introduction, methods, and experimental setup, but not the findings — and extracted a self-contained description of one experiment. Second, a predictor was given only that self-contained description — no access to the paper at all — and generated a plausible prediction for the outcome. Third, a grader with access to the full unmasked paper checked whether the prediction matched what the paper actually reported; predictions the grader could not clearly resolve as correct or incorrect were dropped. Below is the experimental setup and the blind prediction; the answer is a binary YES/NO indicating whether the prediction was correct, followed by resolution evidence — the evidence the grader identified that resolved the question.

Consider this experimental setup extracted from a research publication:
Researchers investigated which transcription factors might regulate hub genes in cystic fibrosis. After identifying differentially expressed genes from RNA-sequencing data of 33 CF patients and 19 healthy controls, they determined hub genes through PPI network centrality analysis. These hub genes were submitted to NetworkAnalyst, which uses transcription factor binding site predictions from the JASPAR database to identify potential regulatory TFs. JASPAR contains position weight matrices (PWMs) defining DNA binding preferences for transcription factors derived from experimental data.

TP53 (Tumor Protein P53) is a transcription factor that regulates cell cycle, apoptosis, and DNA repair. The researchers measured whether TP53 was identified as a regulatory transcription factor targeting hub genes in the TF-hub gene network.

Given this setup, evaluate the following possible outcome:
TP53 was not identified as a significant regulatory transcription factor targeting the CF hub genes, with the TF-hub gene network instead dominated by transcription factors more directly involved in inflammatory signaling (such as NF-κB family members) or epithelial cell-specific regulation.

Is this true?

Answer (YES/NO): NO